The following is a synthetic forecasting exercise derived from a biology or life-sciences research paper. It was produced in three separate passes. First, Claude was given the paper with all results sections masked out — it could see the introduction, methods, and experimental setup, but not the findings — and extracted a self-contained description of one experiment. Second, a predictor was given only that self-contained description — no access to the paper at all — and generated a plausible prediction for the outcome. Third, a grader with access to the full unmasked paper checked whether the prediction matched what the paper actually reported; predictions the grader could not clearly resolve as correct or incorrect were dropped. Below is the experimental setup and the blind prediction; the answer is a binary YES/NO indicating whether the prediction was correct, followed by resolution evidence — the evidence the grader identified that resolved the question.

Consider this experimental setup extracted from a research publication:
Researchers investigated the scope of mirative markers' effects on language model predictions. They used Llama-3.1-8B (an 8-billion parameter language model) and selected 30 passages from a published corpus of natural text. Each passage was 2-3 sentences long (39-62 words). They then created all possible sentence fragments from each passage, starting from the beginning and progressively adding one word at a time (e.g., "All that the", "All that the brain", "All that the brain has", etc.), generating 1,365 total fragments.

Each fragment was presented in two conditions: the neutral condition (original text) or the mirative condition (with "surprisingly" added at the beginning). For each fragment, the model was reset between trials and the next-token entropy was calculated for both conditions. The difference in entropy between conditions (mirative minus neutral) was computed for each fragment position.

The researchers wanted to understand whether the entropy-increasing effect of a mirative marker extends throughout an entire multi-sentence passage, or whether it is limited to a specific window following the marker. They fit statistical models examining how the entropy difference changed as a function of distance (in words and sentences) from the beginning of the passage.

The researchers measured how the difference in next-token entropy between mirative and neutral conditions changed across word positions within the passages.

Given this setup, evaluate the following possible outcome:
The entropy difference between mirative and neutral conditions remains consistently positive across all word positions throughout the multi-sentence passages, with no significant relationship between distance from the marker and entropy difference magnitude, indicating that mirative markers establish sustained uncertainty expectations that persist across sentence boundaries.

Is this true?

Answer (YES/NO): NO